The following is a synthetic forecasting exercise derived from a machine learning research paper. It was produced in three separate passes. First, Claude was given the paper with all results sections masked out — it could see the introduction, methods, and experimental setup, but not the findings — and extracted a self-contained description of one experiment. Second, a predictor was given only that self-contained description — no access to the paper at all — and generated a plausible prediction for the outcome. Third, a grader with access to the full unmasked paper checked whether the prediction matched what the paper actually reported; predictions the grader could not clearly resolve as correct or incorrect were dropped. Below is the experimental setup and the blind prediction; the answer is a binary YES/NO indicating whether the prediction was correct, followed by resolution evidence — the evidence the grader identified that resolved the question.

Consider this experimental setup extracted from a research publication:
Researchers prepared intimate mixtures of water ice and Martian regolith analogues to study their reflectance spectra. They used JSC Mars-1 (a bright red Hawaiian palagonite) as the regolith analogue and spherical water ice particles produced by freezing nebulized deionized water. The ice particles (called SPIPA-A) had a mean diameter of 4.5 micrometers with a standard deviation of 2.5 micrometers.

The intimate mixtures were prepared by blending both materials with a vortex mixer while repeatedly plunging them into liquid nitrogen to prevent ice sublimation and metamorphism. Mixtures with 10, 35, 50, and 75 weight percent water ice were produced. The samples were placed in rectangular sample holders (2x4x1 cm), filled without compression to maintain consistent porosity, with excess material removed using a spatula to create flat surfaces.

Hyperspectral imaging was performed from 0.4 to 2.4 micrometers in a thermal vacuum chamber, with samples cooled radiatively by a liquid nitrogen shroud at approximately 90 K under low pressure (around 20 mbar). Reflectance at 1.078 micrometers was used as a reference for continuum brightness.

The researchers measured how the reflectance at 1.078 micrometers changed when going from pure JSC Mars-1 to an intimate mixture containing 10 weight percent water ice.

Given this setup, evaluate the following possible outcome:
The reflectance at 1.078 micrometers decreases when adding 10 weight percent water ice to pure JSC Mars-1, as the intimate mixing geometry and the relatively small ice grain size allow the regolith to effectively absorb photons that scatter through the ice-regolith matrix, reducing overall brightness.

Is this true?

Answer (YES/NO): NO